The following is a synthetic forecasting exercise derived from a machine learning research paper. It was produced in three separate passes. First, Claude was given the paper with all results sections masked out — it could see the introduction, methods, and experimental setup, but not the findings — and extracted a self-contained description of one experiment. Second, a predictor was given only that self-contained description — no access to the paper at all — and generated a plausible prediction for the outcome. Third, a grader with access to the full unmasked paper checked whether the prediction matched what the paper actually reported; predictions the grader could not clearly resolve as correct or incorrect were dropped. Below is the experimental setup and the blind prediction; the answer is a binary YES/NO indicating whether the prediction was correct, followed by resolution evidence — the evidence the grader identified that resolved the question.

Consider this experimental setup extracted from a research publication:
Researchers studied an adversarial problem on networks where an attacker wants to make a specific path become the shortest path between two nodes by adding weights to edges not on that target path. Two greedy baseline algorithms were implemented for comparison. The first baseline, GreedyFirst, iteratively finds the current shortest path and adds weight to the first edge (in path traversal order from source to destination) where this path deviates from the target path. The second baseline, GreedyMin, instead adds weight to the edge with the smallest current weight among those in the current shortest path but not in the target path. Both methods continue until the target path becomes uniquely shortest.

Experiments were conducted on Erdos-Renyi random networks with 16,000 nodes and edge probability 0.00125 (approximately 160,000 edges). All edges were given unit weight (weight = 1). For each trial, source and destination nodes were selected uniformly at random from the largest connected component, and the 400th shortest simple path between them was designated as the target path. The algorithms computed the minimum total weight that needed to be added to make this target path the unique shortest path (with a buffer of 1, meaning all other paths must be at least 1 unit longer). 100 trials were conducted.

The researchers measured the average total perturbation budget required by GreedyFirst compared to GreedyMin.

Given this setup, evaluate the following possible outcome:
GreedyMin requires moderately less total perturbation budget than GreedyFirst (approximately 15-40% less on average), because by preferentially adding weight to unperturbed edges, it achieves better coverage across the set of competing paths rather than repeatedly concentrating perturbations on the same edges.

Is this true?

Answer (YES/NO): NO